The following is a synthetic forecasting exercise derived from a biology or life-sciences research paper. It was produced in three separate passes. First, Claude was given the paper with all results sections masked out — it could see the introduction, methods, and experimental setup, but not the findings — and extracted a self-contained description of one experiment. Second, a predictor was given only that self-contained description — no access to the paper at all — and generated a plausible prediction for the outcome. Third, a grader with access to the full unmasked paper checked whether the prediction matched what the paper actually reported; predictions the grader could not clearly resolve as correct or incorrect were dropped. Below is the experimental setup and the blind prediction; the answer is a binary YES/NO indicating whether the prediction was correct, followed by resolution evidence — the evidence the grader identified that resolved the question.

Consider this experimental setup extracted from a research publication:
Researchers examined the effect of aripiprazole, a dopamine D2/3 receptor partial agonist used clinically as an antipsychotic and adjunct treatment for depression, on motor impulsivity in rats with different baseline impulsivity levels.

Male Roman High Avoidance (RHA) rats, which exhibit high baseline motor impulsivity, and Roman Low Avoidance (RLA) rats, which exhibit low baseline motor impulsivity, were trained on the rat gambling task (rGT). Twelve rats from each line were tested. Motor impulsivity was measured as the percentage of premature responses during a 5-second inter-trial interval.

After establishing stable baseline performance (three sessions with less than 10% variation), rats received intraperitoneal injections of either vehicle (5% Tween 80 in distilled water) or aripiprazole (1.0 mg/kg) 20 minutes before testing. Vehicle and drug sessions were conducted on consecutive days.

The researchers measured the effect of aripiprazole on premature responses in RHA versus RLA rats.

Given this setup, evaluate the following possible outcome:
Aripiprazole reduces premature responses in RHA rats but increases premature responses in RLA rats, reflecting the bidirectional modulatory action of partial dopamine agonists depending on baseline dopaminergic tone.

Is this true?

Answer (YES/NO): NO